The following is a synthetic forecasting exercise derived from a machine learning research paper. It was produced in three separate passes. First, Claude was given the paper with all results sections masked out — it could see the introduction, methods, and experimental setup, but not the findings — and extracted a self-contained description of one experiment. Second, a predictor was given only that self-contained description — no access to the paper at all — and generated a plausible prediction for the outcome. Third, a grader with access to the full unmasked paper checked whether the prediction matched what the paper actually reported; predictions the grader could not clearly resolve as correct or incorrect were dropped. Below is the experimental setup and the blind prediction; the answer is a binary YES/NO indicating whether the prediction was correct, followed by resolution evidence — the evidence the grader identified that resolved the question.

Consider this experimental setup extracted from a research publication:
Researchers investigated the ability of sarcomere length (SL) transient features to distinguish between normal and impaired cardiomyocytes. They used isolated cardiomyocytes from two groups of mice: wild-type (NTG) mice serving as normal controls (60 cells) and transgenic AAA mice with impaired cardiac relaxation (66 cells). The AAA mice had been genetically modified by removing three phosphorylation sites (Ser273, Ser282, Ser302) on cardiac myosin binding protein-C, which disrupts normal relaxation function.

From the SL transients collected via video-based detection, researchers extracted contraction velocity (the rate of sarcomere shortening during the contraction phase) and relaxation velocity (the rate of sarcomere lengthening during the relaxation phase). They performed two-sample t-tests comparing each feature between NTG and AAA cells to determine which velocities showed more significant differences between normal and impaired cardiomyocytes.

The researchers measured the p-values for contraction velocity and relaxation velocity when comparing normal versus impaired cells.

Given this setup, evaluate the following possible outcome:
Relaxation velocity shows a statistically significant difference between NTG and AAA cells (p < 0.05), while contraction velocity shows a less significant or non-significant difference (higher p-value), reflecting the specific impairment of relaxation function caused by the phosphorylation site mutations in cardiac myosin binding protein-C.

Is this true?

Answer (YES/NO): YES